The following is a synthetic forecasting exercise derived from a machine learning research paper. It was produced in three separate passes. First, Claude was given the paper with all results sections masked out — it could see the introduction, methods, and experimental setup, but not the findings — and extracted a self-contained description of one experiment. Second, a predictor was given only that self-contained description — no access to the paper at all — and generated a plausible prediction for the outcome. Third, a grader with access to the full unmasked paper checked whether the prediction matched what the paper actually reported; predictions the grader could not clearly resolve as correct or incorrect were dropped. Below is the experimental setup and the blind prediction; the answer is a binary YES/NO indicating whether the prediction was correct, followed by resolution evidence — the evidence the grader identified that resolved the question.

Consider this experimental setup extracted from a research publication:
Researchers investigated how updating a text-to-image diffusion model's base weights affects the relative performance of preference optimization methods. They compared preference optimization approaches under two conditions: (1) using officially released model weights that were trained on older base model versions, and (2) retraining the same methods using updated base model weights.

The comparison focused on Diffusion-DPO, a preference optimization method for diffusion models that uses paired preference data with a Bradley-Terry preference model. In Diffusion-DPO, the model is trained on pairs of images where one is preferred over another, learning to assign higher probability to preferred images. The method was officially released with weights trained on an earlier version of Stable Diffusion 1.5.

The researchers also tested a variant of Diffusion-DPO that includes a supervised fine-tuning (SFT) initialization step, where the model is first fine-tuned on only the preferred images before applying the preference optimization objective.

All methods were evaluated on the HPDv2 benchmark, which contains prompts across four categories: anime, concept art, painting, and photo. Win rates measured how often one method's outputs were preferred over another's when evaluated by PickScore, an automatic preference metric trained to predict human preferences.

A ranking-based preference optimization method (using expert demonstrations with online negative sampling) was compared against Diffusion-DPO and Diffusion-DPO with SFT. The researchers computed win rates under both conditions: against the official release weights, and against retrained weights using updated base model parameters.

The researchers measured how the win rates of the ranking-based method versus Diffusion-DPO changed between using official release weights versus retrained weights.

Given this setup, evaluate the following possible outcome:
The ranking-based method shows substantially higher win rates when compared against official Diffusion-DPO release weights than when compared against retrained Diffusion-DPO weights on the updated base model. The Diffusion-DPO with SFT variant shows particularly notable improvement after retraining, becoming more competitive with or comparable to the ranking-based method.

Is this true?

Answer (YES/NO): YES